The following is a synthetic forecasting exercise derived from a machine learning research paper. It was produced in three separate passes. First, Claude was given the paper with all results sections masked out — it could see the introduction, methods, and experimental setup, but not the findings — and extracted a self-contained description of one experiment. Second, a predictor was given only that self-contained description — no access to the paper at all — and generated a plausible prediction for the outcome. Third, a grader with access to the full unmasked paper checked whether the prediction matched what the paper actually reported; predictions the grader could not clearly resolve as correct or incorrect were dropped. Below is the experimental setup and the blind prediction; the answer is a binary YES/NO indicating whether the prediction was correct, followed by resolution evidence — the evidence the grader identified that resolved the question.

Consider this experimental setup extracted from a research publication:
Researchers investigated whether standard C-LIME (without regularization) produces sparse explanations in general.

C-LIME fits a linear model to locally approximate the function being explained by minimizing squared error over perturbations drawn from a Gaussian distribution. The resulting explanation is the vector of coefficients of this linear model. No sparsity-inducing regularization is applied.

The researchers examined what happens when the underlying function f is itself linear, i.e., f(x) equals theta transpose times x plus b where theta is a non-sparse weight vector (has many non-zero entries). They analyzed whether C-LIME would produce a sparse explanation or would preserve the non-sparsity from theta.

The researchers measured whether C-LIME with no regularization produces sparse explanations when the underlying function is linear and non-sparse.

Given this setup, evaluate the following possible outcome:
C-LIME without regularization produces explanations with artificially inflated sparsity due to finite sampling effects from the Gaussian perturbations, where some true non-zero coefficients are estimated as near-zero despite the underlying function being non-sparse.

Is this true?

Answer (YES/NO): NO